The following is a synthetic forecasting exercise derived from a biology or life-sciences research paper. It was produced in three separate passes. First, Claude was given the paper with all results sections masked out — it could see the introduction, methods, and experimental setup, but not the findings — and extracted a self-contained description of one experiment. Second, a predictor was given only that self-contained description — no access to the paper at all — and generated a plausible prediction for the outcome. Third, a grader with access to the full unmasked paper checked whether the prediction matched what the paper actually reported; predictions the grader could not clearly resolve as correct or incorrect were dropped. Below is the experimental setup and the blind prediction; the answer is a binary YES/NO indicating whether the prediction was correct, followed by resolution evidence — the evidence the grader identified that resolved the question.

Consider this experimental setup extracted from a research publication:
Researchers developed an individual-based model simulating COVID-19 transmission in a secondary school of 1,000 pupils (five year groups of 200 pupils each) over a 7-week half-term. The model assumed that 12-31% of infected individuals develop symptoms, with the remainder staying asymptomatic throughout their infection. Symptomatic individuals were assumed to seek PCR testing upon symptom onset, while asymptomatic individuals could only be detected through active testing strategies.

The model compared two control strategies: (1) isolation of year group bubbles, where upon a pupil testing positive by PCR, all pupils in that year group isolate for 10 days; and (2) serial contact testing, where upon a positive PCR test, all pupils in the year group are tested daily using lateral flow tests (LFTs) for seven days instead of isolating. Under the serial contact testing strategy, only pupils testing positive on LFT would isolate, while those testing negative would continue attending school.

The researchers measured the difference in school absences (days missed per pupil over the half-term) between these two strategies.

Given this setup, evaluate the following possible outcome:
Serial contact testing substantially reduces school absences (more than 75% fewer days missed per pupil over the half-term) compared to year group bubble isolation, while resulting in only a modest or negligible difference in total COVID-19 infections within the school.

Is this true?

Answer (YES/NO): YES